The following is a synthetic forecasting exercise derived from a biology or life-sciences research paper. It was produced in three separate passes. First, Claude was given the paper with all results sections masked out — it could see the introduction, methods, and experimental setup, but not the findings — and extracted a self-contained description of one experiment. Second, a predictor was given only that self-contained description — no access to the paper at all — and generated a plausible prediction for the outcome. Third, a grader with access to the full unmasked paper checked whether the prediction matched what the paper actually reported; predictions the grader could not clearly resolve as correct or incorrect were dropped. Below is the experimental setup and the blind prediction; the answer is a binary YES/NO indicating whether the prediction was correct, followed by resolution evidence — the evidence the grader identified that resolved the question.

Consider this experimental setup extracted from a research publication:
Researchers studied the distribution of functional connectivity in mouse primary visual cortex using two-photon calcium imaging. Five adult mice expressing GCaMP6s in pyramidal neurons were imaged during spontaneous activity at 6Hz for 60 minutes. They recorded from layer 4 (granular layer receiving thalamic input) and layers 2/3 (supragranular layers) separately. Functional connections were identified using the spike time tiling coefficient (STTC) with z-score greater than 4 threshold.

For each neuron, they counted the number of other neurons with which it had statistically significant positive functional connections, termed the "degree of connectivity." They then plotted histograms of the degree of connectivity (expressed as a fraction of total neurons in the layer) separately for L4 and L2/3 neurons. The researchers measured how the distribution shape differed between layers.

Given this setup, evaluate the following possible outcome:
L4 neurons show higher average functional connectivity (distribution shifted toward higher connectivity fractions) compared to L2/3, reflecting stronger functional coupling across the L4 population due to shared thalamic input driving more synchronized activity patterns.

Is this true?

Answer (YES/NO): YES